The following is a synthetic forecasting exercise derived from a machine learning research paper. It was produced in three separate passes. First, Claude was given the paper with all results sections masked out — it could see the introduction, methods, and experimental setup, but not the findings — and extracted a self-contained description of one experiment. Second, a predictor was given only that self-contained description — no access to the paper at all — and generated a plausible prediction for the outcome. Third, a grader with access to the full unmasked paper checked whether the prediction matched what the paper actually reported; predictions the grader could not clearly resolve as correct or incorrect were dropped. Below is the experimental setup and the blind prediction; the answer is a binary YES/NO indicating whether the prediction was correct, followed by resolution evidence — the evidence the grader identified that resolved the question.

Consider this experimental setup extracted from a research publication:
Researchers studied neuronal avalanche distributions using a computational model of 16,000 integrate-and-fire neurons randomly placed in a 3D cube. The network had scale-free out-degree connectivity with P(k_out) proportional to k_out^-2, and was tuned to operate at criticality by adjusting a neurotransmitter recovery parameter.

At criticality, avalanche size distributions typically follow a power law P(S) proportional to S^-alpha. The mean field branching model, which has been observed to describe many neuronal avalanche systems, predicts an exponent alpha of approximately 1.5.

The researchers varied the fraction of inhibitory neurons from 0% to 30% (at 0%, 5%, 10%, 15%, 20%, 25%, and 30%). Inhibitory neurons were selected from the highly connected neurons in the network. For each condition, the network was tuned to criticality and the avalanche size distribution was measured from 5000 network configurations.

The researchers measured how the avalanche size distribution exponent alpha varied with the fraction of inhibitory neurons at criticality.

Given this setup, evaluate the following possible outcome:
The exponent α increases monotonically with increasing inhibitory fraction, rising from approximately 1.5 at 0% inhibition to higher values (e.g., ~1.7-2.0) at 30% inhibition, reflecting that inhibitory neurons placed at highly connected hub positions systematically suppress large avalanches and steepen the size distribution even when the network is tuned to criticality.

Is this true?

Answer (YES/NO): NO